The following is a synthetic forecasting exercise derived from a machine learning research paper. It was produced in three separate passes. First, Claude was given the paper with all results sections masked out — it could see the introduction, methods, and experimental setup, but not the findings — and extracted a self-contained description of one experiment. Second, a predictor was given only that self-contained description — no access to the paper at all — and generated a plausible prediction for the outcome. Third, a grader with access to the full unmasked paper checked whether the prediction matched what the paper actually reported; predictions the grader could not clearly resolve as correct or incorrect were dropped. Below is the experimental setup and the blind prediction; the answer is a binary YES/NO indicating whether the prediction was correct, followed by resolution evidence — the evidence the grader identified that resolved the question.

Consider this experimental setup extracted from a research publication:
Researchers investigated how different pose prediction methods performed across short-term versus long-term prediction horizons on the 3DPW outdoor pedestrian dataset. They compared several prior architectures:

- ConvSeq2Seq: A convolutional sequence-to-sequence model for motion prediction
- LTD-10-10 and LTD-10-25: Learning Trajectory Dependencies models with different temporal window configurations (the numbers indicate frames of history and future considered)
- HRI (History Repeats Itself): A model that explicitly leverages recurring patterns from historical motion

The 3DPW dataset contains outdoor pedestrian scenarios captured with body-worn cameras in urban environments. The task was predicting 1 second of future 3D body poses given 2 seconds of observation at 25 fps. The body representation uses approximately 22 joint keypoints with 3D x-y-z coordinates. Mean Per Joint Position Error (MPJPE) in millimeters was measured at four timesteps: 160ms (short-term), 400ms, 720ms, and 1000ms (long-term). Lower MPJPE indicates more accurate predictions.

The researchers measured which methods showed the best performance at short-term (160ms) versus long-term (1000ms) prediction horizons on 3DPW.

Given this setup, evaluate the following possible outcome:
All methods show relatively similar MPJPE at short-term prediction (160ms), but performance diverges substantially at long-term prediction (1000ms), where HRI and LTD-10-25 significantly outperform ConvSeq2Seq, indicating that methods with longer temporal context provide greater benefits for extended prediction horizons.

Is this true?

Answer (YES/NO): NO